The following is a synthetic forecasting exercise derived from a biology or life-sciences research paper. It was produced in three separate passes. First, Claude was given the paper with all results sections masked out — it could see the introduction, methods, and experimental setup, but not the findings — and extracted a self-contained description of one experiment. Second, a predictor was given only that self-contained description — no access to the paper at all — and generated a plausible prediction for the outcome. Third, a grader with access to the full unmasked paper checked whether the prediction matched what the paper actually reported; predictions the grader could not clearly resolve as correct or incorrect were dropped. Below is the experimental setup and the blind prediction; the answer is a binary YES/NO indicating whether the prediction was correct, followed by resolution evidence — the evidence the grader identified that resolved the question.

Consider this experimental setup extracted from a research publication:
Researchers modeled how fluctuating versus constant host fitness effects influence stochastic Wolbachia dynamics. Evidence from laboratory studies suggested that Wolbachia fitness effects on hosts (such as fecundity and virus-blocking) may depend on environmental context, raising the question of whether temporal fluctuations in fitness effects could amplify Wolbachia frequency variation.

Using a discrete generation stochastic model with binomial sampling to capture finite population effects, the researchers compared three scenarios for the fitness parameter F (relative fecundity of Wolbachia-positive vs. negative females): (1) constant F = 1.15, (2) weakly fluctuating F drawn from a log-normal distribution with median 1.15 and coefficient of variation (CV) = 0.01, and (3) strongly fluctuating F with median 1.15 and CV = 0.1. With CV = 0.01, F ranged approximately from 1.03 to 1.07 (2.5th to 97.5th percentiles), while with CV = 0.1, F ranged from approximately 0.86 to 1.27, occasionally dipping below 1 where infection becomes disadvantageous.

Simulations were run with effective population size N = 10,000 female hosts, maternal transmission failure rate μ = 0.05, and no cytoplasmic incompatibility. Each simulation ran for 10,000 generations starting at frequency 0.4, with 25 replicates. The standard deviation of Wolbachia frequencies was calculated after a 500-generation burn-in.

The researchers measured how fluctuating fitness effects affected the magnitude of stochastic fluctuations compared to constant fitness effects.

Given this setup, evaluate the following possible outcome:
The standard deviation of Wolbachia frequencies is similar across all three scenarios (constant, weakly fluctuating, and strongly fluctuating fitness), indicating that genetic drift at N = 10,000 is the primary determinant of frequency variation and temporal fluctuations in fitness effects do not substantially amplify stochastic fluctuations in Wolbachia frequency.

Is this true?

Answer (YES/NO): NO